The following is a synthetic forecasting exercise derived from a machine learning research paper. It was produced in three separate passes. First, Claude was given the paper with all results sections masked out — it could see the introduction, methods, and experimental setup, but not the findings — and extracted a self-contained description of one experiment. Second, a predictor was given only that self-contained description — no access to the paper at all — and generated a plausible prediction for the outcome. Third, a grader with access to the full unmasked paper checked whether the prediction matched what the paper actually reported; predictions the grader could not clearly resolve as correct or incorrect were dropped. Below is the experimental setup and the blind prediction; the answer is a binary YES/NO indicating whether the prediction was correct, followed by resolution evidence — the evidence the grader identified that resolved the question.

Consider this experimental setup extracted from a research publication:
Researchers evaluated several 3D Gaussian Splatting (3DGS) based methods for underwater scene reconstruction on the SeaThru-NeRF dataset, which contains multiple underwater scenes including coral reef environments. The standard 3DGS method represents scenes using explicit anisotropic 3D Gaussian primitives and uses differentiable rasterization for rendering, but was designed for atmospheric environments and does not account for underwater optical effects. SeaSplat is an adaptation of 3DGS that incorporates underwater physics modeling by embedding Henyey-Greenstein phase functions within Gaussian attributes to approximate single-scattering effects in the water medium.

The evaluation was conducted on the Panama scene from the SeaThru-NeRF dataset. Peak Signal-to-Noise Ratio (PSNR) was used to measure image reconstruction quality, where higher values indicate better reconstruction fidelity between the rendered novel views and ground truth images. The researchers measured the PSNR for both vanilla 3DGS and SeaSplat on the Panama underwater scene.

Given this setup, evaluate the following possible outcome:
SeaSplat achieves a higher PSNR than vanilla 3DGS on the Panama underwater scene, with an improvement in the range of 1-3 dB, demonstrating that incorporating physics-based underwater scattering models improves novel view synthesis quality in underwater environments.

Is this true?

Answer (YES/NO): NO